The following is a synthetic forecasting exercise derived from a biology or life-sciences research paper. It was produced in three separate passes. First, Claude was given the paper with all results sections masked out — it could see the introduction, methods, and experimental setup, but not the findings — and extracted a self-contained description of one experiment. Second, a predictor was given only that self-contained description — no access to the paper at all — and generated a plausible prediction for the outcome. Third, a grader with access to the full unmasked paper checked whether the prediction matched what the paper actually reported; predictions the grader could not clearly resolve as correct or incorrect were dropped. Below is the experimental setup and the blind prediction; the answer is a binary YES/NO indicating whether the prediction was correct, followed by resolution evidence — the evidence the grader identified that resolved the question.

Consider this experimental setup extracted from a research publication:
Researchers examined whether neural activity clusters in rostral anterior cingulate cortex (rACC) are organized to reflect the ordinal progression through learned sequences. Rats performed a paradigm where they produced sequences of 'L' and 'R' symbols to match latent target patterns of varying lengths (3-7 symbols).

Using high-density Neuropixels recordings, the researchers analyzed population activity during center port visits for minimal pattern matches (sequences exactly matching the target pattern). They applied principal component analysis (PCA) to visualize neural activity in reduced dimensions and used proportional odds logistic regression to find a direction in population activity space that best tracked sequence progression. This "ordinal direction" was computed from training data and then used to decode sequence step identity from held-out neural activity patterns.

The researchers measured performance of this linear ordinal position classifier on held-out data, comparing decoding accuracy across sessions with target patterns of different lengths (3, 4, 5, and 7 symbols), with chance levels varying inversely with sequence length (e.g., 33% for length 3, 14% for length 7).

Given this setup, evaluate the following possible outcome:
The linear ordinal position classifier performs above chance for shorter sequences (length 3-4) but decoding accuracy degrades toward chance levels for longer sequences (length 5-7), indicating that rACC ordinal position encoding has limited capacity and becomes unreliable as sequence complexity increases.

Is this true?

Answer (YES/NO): NO